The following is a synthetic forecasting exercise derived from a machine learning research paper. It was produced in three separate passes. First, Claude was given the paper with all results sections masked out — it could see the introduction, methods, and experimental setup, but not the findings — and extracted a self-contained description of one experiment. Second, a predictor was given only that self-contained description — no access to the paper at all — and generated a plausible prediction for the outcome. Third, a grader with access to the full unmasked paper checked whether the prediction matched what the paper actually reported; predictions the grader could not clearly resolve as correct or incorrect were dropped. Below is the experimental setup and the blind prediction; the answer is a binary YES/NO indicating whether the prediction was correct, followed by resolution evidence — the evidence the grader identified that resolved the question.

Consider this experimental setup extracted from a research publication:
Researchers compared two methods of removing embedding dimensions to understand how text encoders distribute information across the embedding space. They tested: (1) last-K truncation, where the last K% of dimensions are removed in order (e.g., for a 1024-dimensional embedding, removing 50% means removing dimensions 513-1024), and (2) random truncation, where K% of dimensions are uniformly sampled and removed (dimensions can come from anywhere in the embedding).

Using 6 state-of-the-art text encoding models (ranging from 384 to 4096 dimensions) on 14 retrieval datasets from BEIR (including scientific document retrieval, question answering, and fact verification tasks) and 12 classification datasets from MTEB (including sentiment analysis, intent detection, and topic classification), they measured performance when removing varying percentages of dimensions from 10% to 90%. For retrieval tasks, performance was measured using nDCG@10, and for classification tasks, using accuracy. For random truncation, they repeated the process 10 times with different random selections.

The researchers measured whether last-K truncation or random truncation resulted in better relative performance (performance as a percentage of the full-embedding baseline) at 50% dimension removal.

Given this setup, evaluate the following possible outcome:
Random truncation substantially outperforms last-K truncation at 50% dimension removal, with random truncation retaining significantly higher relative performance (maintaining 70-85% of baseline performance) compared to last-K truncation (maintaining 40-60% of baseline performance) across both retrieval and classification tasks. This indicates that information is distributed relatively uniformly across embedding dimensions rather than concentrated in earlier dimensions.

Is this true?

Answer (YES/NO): NO